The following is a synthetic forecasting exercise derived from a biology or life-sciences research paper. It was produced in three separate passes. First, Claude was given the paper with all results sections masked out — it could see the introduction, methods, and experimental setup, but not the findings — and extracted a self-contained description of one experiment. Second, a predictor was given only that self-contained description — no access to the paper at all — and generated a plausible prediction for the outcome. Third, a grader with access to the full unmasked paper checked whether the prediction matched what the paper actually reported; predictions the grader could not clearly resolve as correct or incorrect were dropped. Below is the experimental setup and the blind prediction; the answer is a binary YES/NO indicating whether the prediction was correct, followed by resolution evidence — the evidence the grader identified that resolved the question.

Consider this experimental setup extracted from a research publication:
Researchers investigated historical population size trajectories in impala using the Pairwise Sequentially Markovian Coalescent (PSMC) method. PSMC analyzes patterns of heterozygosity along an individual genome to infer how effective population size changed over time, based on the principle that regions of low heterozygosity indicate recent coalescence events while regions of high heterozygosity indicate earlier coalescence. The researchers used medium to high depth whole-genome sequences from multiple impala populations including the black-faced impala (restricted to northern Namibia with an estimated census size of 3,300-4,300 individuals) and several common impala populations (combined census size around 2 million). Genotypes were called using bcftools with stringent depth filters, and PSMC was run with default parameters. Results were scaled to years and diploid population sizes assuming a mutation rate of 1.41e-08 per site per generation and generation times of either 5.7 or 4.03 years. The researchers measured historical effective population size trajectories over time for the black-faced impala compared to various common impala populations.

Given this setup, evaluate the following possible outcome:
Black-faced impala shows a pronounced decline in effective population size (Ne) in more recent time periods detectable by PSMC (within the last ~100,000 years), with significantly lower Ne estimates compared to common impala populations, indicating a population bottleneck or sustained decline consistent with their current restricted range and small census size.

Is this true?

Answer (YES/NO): NO